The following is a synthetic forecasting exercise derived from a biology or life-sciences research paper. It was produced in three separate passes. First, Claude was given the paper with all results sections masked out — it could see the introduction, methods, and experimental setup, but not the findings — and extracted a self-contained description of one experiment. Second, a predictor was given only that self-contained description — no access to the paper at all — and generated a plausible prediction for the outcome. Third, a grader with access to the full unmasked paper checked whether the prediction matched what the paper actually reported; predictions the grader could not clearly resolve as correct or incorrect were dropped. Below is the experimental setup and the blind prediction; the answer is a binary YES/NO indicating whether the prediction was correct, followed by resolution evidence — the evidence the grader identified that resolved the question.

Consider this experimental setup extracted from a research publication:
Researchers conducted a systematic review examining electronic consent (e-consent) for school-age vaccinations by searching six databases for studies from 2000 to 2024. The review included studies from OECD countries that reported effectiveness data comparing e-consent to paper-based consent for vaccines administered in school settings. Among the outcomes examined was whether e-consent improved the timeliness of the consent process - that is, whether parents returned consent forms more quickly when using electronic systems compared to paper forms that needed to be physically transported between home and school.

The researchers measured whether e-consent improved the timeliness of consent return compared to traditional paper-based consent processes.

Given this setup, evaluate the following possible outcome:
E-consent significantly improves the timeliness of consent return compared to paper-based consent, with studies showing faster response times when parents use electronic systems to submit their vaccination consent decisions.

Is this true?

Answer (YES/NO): NO